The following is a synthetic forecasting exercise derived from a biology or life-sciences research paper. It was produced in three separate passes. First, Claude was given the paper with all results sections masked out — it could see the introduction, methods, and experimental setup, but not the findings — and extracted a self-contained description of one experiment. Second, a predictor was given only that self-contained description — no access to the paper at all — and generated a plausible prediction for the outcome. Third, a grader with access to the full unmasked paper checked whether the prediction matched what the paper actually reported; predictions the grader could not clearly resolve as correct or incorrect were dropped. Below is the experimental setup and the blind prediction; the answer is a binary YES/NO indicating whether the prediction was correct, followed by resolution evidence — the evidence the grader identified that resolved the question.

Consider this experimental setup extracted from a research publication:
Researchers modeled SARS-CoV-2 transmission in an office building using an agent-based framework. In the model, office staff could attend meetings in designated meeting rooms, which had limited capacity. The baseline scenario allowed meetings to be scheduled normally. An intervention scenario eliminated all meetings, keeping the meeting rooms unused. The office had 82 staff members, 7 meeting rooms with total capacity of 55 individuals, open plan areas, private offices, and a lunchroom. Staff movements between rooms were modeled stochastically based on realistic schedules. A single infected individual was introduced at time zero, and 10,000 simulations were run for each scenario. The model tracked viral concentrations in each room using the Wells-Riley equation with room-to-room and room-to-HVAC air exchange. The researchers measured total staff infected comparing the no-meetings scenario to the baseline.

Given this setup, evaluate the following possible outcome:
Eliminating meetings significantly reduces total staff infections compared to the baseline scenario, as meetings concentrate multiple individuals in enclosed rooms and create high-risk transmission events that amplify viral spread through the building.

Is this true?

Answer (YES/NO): NO